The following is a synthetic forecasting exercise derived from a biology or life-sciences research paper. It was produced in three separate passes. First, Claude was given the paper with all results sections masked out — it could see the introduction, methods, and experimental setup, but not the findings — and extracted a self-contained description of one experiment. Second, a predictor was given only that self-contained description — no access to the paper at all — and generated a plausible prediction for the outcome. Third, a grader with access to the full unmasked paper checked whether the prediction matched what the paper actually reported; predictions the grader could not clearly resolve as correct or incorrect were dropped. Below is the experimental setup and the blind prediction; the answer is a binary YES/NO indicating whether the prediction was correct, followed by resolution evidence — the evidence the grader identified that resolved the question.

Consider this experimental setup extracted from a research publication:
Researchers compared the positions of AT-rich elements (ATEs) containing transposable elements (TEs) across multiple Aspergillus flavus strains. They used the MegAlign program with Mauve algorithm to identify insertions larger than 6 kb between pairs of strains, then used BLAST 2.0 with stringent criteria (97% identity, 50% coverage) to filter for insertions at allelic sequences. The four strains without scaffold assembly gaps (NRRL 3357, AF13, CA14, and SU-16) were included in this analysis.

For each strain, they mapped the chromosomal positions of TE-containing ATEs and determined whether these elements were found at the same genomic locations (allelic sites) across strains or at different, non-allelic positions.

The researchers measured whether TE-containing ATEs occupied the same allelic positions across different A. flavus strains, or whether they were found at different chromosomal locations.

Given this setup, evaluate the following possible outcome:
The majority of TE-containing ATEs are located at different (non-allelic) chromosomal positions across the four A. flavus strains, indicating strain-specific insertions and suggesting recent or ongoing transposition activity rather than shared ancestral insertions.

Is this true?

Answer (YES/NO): NO